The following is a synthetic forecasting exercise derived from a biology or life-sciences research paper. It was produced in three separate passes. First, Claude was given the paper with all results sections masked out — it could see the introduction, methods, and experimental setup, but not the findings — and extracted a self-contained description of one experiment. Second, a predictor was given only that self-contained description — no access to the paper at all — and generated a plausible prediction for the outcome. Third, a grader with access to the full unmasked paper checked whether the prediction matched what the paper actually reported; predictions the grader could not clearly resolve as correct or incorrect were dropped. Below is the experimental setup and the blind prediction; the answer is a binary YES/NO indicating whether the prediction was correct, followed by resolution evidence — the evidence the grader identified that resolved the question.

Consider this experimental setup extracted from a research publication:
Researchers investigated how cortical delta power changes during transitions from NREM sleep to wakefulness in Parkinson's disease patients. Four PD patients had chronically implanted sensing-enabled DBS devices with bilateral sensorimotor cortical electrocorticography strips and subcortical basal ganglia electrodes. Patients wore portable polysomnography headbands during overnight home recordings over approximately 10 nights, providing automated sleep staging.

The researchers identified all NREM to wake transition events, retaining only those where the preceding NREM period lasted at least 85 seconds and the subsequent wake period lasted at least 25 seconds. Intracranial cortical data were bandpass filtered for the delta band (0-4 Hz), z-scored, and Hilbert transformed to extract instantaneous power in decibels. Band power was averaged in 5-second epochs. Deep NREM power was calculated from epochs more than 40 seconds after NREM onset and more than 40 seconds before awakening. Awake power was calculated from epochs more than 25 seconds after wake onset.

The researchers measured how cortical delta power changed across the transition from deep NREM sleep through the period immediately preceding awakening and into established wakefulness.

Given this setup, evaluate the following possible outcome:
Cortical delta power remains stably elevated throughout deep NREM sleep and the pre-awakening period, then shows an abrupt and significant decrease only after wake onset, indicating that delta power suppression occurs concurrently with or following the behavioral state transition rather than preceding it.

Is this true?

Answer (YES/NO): NO